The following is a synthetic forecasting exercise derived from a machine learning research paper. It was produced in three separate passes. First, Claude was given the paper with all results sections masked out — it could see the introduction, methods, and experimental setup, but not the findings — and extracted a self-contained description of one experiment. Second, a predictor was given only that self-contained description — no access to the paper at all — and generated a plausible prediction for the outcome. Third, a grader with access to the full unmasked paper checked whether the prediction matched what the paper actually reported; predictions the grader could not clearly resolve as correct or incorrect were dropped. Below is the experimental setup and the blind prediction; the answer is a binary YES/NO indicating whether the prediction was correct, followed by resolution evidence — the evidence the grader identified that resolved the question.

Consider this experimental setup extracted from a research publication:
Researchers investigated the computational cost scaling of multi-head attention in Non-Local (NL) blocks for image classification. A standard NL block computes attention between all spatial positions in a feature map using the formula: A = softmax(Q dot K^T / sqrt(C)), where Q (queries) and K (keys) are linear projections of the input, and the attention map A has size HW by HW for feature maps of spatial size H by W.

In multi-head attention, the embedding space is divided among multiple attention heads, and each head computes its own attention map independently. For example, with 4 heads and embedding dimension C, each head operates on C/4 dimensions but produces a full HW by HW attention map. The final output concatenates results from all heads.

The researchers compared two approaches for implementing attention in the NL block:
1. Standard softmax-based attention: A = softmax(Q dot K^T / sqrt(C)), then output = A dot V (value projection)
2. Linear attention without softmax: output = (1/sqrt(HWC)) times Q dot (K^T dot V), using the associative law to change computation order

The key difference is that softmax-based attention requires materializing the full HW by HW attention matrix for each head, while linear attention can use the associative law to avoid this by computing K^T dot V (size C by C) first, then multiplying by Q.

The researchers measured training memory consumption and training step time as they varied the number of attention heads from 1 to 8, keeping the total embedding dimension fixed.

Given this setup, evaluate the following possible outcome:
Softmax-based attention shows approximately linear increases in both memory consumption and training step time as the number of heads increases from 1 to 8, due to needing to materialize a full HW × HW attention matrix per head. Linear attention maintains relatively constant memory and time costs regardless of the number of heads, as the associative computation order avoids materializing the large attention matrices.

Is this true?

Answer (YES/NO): YES